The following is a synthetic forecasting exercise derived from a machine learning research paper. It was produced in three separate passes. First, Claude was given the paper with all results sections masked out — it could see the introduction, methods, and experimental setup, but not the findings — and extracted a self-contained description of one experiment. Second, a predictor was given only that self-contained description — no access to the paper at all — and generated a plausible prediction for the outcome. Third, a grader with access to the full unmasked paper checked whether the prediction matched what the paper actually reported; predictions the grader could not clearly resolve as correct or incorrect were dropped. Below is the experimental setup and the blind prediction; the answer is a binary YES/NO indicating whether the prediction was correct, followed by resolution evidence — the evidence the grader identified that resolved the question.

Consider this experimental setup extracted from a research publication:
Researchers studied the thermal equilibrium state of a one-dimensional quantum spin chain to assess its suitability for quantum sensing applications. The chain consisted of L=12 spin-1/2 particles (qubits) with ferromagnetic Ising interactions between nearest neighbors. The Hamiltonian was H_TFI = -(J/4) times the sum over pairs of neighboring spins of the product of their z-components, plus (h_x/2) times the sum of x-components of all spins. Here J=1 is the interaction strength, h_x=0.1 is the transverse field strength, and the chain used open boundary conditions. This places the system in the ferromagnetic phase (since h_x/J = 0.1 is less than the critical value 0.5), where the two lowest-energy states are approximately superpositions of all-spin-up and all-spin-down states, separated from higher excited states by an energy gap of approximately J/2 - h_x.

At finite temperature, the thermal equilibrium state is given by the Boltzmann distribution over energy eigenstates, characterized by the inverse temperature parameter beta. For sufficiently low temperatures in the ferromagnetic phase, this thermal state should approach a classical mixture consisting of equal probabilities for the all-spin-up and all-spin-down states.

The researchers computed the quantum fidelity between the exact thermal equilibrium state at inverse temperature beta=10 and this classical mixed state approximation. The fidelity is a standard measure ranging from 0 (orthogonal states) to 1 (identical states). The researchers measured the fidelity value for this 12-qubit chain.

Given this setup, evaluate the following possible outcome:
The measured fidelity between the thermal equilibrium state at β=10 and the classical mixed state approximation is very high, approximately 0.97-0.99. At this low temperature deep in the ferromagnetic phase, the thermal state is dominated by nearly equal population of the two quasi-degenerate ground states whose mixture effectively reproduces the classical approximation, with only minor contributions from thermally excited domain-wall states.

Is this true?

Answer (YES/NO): NO